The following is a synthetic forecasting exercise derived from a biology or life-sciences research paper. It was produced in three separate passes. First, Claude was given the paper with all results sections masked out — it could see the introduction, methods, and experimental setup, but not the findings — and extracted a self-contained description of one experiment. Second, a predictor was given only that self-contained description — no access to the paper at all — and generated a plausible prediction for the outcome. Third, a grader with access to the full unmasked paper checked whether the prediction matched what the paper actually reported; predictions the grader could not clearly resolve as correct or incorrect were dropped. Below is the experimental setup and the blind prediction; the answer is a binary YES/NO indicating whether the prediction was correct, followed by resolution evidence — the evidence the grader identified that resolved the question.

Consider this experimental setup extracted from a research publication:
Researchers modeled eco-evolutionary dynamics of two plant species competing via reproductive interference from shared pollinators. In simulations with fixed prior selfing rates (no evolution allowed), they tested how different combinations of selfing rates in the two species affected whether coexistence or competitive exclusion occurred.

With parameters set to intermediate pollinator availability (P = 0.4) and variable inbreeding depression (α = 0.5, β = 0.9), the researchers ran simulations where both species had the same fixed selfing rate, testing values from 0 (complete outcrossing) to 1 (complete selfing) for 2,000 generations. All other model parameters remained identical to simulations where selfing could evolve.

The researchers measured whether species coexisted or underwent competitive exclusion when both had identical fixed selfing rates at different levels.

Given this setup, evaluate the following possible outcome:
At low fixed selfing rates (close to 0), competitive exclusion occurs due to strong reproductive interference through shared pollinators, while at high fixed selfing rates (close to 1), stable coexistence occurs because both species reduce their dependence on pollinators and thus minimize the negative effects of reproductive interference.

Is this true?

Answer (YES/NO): YES